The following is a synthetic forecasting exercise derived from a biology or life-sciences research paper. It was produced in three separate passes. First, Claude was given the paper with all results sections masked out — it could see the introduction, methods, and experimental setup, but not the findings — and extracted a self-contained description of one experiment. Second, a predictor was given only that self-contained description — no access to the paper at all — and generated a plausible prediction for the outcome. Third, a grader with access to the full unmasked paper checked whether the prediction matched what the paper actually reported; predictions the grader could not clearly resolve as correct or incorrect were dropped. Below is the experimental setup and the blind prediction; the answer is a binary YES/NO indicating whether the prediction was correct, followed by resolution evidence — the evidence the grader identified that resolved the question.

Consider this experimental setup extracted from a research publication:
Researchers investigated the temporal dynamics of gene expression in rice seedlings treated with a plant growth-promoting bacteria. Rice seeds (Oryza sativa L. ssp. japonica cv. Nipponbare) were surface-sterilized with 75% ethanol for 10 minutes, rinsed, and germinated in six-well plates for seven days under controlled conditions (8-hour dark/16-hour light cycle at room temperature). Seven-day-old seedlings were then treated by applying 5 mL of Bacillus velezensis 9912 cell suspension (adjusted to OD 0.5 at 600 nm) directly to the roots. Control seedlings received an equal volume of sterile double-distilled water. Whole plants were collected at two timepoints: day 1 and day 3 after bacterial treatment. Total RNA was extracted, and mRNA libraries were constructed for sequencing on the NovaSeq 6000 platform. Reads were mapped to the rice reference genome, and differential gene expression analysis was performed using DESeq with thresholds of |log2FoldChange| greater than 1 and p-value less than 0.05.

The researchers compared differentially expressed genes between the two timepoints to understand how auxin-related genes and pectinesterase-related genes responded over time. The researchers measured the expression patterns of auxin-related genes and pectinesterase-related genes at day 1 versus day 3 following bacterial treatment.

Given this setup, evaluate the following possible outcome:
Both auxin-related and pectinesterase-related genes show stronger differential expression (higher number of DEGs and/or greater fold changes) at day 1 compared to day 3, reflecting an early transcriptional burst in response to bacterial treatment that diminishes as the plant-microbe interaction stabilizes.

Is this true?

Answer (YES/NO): NO